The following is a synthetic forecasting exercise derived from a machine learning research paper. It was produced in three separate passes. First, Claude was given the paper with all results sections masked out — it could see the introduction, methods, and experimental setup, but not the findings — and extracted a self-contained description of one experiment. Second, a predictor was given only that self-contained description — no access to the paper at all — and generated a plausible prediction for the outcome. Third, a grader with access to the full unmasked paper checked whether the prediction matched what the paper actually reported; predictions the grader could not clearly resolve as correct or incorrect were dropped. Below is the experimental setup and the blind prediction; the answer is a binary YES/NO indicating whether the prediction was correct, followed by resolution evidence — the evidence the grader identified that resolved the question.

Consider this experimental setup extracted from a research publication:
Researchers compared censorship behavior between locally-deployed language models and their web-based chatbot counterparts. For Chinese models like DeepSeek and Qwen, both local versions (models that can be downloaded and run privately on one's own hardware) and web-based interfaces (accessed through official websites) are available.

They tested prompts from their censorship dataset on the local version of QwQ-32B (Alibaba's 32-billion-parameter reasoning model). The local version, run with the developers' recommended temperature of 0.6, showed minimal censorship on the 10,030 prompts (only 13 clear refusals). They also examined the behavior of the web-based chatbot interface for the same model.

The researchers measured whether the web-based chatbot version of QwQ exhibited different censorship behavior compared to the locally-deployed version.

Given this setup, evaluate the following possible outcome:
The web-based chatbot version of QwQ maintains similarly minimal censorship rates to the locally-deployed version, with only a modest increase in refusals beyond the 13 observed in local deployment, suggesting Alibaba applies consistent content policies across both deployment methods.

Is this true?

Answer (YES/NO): NO